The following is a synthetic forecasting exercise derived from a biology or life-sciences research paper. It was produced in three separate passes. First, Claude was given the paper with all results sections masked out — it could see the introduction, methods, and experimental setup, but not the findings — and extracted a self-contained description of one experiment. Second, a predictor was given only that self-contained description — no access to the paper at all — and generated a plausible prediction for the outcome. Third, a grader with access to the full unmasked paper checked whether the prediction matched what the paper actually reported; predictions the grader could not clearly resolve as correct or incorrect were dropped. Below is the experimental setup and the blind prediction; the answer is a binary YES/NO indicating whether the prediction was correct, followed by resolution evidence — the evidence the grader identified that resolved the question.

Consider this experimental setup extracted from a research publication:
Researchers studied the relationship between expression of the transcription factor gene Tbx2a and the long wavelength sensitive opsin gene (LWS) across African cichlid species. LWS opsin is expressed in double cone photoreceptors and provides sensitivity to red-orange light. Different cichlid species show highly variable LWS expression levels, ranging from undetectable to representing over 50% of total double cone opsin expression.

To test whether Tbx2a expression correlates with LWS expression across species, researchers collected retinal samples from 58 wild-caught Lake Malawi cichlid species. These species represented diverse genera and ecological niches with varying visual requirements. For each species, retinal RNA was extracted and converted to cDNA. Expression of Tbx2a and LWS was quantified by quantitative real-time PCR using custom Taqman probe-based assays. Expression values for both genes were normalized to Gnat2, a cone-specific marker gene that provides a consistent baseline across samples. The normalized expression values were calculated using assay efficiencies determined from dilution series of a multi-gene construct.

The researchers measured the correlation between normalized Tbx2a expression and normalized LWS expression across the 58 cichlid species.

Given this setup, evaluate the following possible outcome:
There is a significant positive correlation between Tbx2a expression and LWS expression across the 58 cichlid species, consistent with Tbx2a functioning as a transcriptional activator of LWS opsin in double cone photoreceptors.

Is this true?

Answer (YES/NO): YES